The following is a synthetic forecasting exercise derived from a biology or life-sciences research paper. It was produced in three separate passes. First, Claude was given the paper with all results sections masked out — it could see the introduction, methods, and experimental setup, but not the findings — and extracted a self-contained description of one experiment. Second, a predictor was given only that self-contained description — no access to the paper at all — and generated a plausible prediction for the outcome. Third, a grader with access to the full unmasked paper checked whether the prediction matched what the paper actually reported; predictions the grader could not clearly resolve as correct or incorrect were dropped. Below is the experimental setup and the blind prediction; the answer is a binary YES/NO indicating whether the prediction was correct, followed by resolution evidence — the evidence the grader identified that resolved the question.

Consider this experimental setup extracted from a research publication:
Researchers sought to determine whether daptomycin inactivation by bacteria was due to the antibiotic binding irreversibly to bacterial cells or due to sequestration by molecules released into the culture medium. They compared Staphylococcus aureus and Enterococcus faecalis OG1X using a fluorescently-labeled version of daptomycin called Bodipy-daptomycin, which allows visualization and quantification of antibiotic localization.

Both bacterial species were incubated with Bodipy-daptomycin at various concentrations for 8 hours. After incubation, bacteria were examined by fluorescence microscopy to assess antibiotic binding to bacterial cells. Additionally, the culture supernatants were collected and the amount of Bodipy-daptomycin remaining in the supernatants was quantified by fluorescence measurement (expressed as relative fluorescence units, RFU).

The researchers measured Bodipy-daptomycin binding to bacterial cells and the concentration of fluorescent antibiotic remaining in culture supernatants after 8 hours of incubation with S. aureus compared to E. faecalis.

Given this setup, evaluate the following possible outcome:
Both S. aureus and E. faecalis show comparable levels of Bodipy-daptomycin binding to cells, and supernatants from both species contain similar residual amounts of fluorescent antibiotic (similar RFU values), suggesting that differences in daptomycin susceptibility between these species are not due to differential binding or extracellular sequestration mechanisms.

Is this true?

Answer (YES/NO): NO